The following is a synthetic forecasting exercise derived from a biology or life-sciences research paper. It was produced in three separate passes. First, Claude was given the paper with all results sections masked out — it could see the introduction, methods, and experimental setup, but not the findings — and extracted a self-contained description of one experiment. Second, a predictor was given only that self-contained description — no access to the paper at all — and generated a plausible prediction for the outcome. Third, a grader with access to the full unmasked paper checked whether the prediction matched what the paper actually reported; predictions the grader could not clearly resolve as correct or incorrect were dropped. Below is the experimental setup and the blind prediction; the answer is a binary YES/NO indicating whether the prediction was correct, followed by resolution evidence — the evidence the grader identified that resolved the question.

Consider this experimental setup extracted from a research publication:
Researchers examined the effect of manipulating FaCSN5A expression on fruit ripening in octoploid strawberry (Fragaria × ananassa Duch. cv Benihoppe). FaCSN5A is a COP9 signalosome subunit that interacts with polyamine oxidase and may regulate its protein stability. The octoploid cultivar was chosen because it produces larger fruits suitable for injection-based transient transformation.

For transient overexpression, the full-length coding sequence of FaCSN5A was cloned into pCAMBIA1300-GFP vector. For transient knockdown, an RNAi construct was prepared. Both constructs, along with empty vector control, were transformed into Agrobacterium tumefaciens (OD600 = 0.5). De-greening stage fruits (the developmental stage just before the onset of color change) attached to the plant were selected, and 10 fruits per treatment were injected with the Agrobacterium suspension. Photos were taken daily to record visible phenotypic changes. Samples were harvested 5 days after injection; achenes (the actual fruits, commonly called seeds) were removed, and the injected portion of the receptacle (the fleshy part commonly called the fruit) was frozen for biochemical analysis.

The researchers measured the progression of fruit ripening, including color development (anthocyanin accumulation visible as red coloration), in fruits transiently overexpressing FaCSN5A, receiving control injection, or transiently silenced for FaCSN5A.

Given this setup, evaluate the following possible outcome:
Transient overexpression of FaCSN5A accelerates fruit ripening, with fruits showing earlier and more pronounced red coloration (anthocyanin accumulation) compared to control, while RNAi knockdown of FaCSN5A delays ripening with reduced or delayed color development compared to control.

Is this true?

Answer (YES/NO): YES